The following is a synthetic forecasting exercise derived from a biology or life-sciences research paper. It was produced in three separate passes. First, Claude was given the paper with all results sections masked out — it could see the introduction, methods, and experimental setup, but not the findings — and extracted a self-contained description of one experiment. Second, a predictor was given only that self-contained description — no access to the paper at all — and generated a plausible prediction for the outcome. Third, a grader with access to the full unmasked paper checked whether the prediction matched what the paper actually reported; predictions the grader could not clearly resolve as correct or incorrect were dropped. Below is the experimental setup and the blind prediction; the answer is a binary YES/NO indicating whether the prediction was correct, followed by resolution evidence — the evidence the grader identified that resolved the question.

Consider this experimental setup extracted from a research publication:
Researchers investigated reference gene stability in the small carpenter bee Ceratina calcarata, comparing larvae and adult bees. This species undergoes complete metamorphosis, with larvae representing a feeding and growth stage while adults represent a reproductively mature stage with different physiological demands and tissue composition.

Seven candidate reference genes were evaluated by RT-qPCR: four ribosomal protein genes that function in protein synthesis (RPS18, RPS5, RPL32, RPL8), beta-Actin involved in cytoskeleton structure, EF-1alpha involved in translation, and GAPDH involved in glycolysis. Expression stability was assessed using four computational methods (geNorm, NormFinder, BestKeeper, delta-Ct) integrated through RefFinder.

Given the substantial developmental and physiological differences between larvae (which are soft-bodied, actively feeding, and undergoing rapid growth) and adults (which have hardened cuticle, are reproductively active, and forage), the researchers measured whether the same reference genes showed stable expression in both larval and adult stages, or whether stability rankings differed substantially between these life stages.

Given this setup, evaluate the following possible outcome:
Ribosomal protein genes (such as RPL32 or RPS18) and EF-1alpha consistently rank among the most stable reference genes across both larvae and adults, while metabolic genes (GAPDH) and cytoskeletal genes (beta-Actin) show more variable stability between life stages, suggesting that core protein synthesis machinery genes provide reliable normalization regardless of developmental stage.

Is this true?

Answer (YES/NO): NO